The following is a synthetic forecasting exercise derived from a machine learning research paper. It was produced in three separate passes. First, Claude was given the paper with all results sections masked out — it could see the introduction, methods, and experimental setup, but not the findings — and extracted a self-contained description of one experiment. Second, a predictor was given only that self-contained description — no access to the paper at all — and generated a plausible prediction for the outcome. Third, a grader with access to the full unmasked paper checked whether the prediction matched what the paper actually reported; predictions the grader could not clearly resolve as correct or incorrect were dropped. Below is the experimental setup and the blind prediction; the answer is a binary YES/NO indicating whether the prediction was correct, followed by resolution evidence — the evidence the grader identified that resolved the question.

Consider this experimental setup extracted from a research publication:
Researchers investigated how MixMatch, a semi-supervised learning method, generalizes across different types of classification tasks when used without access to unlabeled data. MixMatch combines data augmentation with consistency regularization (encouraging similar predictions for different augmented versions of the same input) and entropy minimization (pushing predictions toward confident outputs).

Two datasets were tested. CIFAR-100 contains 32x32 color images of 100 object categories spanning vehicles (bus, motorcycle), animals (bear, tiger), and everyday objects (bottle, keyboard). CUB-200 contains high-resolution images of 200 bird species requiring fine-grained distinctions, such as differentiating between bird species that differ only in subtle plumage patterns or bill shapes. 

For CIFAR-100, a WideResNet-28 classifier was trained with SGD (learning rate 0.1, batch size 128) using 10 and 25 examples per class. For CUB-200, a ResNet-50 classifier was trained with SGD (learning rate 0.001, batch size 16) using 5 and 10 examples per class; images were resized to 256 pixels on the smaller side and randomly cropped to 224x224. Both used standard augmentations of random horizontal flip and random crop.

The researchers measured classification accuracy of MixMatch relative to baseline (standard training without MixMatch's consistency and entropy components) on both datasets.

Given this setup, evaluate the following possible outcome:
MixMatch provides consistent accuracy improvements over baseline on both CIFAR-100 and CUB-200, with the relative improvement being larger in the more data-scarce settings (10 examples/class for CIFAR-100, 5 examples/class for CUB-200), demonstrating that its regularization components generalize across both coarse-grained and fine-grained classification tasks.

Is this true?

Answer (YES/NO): NO